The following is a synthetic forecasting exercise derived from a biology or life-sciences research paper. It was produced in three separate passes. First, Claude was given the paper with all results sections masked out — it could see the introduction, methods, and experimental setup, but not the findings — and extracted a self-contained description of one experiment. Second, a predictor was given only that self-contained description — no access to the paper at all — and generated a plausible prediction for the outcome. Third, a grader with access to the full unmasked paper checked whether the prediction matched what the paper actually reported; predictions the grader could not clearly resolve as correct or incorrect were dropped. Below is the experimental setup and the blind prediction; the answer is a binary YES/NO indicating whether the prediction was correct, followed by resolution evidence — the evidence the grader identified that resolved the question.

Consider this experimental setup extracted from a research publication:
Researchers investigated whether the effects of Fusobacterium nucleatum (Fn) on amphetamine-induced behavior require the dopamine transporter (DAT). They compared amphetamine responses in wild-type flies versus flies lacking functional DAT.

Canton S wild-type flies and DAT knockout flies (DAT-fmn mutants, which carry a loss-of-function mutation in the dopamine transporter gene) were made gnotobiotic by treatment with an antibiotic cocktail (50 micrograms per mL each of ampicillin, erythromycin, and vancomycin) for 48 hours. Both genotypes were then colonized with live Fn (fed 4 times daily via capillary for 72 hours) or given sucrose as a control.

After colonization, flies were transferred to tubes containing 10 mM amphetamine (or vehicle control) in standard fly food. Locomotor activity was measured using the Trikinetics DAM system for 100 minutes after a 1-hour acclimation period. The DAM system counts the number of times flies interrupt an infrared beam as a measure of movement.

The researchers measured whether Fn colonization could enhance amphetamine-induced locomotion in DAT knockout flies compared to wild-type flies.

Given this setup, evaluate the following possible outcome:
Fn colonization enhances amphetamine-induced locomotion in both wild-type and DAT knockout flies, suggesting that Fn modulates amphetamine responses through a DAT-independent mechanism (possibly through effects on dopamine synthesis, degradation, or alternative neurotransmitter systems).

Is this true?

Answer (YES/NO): NO